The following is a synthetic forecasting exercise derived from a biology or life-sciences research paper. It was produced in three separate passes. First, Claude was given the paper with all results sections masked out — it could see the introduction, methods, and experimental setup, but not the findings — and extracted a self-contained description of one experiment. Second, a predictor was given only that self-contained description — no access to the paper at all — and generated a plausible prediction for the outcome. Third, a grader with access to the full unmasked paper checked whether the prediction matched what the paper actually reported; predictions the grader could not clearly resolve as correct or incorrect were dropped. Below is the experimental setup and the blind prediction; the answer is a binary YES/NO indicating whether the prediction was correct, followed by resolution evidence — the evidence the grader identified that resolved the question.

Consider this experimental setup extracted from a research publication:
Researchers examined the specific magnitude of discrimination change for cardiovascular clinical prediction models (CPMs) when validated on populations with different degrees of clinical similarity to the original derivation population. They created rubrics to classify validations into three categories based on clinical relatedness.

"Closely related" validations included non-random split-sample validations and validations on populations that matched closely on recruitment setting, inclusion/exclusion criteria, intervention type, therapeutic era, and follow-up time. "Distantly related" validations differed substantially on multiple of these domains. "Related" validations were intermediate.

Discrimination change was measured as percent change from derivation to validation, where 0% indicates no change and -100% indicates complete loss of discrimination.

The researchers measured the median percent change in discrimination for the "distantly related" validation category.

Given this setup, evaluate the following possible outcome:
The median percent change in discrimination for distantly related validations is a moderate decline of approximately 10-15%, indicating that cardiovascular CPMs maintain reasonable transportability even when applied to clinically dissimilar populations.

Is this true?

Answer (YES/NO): NO